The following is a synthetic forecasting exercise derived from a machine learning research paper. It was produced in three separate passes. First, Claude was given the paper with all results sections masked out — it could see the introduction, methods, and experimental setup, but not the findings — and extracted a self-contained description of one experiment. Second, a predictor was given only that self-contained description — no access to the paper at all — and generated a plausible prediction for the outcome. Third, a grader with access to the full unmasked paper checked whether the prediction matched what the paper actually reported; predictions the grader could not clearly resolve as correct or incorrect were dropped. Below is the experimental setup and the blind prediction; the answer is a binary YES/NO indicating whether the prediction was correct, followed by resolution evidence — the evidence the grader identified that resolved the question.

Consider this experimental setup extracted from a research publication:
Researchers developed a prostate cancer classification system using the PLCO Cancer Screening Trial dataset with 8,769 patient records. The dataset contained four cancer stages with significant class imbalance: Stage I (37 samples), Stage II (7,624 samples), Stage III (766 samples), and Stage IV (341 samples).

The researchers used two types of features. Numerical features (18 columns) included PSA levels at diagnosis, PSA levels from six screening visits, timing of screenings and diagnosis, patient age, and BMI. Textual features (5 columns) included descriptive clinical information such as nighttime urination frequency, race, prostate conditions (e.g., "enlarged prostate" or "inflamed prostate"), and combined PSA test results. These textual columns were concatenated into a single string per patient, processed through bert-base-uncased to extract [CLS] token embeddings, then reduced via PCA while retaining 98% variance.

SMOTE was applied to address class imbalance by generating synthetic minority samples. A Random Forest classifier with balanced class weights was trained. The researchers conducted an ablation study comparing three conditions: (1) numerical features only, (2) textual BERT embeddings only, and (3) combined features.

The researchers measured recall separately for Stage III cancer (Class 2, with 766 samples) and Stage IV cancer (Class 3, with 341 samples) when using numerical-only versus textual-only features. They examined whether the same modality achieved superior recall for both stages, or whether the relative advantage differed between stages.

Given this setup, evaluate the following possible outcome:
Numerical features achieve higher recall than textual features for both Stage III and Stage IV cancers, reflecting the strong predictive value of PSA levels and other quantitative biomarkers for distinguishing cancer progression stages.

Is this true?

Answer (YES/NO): NO